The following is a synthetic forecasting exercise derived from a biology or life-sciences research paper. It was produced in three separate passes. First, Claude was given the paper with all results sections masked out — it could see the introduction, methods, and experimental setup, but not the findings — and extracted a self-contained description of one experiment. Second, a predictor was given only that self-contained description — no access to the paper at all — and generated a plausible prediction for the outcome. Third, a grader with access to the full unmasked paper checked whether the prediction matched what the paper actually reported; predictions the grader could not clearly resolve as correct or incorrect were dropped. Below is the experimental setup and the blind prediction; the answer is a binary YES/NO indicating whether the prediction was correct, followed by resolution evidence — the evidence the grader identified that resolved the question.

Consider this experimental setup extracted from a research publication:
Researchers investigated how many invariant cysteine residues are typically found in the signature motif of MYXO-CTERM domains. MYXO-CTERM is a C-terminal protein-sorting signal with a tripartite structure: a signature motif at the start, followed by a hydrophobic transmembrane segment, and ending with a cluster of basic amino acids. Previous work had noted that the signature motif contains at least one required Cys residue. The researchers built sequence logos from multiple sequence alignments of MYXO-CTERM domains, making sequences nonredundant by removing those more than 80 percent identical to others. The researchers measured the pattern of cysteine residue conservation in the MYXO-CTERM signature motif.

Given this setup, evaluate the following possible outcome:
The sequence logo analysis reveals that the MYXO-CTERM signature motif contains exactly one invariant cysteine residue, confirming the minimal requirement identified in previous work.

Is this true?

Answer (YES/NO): YES